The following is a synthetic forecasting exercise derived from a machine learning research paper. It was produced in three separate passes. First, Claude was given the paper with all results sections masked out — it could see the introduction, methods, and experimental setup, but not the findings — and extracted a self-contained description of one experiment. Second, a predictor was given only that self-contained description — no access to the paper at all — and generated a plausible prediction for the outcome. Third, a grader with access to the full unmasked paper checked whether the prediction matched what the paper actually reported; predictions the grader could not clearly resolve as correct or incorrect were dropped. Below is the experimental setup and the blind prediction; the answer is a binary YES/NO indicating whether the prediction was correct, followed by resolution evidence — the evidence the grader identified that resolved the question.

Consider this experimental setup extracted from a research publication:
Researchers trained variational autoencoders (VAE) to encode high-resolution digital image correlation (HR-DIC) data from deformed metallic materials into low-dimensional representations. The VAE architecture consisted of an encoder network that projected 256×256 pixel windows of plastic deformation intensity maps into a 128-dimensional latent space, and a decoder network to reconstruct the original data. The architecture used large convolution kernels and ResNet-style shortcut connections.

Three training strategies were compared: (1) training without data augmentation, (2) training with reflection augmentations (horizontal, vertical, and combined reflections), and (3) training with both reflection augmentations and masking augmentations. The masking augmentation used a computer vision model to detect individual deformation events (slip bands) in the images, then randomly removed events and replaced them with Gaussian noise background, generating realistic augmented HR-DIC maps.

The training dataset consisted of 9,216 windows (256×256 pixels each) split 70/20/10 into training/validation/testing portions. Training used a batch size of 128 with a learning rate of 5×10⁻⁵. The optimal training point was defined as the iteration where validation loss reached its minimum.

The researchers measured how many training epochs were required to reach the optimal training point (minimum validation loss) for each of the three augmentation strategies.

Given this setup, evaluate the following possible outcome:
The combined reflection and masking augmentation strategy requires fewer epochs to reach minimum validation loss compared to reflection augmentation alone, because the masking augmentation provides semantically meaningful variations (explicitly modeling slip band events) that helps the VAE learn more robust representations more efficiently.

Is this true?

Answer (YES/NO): NO